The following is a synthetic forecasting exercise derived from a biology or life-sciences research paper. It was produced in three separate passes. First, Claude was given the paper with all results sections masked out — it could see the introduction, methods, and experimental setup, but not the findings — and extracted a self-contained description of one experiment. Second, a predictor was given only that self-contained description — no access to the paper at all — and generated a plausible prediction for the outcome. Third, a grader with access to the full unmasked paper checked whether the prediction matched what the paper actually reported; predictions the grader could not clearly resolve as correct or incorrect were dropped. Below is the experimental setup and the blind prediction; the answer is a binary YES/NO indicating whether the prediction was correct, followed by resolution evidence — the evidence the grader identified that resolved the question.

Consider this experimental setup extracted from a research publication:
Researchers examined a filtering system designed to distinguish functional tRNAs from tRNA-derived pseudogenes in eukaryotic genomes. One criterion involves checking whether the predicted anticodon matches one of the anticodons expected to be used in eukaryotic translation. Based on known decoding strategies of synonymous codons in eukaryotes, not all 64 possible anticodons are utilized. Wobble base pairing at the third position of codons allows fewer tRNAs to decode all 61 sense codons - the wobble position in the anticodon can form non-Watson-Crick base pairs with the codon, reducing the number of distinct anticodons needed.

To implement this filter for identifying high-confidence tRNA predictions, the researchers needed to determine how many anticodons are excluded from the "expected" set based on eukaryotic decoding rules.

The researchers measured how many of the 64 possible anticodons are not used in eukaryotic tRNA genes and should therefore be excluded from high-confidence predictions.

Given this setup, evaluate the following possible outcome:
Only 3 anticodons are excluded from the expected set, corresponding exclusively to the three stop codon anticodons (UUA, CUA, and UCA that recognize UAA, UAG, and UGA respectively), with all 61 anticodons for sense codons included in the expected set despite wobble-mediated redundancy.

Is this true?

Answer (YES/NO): NO